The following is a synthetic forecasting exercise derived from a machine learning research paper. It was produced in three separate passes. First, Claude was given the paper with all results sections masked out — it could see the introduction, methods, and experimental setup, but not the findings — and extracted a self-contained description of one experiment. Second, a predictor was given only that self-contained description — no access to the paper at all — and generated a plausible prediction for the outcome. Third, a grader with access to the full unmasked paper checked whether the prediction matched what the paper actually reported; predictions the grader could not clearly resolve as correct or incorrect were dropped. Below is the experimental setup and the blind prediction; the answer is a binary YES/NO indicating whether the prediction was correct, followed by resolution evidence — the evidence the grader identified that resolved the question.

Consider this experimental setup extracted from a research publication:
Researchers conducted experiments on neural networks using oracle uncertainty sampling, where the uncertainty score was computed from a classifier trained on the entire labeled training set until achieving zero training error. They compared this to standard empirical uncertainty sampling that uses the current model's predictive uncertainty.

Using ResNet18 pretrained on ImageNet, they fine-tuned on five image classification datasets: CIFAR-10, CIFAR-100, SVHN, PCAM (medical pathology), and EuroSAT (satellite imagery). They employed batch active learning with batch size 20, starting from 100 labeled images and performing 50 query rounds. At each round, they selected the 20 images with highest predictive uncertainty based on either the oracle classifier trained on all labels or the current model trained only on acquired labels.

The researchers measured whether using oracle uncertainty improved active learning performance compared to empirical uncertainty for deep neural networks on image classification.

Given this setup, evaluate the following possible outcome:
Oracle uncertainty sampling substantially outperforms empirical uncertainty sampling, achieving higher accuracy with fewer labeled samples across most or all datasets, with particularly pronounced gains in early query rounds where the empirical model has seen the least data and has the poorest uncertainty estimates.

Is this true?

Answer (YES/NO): NO